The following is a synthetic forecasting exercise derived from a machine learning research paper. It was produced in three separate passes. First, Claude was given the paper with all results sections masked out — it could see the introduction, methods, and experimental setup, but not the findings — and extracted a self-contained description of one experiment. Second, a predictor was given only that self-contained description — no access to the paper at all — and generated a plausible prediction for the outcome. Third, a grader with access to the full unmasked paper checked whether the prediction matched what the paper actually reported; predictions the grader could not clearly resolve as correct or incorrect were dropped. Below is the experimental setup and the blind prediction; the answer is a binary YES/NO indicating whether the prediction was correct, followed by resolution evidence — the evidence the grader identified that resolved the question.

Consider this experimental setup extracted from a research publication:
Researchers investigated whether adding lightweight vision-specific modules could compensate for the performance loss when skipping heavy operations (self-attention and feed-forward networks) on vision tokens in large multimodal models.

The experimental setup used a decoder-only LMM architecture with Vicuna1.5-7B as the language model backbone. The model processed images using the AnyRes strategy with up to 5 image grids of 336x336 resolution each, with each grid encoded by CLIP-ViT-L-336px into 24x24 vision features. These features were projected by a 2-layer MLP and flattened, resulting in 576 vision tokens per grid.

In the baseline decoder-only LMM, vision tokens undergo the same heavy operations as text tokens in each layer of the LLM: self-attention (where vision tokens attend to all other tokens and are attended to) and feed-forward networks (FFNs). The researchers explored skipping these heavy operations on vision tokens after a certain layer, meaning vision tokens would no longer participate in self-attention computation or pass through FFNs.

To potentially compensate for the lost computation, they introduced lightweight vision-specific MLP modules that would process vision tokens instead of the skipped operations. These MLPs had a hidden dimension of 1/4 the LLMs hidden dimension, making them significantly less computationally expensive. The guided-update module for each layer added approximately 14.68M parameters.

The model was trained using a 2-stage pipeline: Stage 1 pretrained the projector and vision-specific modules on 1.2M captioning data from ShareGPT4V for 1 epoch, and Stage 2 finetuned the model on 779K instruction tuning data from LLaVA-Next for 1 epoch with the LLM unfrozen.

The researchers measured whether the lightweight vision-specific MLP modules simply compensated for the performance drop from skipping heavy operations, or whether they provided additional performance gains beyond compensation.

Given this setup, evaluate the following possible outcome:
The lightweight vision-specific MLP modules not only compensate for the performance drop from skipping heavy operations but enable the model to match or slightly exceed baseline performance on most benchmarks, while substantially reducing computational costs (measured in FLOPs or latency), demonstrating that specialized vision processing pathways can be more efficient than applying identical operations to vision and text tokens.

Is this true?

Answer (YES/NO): NO